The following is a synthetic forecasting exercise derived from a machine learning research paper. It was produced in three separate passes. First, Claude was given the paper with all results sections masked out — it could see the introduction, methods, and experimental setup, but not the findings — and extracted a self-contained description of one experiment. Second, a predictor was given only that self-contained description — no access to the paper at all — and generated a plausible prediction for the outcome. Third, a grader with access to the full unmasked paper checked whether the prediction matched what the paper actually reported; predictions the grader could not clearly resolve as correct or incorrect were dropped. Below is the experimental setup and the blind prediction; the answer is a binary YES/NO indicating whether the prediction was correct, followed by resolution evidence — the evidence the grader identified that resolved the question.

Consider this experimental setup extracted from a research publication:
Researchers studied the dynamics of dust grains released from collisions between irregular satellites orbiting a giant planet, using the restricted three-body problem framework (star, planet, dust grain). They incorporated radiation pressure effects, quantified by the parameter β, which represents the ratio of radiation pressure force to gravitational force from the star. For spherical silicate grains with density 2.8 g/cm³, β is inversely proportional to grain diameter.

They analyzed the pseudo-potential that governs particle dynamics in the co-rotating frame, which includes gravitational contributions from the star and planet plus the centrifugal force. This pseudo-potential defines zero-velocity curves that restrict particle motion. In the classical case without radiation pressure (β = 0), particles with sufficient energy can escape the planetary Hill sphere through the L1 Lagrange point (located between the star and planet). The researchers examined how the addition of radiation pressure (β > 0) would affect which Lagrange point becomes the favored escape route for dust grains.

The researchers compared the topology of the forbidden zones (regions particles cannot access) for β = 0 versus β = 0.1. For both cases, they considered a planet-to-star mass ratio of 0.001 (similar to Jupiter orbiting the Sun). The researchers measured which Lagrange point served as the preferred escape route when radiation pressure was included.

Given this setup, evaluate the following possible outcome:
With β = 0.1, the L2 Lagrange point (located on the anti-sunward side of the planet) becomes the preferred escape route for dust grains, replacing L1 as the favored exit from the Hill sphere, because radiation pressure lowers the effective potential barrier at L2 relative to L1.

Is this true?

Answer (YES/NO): YES